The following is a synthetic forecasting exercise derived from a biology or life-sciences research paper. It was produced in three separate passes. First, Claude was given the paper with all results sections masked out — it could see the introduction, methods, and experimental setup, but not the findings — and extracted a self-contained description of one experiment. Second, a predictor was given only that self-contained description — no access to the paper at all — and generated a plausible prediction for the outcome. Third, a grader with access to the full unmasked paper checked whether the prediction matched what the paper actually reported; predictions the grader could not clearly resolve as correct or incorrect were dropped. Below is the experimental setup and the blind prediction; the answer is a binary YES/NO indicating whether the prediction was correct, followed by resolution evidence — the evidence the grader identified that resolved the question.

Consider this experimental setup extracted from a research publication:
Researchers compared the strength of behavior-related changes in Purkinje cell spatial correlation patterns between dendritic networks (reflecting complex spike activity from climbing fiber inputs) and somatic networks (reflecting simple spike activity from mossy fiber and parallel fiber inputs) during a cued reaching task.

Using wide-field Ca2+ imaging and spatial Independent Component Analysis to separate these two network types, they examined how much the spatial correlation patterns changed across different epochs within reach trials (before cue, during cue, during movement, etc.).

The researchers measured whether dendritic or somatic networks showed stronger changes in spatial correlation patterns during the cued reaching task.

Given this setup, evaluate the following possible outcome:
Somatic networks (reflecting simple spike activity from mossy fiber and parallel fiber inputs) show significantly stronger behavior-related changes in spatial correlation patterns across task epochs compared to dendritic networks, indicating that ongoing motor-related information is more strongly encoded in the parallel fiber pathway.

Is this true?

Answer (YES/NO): YES